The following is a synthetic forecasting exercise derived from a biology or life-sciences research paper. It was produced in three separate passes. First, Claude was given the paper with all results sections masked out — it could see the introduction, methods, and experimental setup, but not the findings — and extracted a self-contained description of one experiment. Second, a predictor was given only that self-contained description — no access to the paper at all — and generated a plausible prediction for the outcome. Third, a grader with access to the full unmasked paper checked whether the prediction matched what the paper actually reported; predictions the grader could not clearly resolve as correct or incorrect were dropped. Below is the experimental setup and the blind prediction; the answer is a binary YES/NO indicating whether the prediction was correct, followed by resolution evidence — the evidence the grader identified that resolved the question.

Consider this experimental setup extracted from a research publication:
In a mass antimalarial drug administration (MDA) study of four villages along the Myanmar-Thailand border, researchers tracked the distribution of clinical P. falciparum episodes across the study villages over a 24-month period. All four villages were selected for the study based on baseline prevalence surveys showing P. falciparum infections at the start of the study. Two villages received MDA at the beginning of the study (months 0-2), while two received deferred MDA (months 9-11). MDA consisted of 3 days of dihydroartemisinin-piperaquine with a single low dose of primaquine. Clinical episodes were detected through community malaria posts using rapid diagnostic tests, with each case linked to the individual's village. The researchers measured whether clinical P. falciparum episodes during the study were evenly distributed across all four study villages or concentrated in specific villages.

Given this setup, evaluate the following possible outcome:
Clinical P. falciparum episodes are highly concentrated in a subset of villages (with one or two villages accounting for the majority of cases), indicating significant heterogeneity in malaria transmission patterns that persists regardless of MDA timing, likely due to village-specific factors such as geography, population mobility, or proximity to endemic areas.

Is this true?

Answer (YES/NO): YES